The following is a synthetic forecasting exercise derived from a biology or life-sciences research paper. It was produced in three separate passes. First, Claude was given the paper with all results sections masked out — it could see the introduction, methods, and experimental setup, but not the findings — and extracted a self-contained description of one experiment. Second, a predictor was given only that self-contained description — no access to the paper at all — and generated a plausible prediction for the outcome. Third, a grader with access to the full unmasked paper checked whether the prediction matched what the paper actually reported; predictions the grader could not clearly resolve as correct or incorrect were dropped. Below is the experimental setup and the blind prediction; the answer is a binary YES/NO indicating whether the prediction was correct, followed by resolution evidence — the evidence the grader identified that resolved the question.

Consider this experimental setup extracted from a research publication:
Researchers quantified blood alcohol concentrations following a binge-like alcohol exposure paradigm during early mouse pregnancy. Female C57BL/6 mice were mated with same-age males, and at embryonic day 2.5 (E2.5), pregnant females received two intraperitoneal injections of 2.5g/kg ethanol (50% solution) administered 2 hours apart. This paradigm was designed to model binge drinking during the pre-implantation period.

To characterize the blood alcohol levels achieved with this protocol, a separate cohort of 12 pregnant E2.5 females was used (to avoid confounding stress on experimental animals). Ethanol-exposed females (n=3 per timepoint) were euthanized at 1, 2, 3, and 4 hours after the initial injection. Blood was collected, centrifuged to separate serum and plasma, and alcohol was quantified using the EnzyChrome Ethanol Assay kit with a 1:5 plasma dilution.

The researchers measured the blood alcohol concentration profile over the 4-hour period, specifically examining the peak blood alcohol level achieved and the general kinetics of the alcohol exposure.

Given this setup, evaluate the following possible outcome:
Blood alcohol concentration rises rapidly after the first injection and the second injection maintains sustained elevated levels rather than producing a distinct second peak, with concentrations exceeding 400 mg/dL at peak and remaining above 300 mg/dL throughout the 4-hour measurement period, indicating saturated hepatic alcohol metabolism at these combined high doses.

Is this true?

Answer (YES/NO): NO